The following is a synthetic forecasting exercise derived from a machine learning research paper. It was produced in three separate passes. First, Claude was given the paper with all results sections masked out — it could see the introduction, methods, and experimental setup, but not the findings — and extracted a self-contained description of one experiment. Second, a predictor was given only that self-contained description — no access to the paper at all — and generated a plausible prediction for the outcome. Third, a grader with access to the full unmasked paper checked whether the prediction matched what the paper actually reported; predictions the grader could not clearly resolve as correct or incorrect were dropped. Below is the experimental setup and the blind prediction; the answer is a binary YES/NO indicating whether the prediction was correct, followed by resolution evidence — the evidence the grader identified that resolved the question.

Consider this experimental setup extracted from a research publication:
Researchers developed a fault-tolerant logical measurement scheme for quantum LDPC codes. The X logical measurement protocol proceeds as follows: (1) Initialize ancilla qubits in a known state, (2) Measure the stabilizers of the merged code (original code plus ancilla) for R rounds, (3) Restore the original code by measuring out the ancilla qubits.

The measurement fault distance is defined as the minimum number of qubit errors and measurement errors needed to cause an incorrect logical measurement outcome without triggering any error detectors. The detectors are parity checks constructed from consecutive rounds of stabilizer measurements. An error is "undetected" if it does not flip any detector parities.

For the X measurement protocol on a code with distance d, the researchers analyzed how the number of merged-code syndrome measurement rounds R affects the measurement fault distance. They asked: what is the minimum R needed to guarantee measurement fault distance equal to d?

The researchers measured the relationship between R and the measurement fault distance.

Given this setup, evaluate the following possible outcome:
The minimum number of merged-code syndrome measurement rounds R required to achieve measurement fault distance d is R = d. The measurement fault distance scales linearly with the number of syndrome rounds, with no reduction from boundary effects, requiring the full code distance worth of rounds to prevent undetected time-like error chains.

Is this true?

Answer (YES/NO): YES